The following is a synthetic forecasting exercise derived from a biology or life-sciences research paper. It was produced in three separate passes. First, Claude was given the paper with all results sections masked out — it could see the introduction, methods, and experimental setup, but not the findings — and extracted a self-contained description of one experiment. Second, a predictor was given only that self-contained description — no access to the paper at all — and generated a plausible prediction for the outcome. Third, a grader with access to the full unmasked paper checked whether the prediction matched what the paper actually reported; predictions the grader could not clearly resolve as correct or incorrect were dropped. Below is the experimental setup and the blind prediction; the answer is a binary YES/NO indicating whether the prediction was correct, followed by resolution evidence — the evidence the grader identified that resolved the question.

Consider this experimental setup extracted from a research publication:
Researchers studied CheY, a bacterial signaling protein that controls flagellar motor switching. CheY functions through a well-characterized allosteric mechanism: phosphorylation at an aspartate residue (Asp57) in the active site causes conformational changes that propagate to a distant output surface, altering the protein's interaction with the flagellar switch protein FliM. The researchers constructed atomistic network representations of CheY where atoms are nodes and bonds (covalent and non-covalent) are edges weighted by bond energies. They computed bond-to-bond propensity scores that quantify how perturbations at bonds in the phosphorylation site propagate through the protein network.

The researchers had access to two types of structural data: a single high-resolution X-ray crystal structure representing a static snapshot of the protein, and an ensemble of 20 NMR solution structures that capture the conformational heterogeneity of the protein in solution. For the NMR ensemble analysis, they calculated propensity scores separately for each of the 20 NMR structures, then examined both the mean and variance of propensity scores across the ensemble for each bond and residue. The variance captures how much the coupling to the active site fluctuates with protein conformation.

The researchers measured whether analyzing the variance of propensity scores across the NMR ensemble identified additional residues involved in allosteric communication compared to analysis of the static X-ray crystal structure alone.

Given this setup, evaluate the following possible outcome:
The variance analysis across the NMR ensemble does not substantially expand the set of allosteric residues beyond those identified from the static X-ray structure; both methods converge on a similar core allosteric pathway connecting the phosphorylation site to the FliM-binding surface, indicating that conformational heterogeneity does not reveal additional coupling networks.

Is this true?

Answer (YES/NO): NO